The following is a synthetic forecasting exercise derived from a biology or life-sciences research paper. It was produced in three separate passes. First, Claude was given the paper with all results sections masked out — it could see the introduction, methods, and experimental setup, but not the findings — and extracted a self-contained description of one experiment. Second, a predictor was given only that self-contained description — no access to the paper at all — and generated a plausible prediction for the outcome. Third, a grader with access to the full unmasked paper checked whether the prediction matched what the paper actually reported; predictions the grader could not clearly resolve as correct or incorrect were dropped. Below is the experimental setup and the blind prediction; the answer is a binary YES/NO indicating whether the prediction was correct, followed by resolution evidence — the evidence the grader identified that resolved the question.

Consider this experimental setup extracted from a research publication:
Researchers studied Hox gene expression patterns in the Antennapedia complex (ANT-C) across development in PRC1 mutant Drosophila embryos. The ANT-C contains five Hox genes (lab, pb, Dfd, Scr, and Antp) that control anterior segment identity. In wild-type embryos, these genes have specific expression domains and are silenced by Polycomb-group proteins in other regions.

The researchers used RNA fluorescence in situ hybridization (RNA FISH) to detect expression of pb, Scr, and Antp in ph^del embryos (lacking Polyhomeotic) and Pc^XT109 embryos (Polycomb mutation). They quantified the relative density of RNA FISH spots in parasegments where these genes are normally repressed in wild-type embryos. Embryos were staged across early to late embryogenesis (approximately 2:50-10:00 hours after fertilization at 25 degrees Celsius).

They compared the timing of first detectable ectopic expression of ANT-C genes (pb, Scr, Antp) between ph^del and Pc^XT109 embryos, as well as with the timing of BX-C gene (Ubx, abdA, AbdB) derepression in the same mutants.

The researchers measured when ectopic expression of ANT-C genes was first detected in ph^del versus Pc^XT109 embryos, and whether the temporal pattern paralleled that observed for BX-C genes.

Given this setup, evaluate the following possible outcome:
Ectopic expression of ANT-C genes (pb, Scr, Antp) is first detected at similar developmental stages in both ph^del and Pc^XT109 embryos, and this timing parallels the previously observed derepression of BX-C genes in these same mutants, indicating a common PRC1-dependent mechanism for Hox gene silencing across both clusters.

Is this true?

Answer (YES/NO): NO